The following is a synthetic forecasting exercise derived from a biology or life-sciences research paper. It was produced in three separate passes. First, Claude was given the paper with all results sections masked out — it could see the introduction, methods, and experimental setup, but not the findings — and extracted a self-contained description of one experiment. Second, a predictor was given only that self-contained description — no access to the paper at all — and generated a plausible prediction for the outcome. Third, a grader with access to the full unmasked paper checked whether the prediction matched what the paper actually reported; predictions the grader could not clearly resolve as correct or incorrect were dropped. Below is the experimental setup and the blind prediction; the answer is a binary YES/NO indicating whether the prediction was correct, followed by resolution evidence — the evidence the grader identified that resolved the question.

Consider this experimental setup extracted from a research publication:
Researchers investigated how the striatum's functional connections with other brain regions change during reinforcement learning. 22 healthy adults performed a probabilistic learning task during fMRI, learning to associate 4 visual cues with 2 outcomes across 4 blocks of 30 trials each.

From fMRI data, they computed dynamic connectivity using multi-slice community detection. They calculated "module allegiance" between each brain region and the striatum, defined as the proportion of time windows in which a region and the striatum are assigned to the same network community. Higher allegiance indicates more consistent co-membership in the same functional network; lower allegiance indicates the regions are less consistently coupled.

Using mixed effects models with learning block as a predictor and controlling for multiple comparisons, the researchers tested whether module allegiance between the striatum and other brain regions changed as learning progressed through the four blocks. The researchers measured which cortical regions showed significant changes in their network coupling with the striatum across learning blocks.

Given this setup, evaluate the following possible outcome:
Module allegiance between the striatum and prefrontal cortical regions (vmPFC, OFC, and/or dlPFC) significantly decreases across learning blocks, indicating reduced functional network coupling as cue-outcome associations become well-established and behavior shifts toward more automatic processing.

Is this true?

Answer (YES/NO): NO